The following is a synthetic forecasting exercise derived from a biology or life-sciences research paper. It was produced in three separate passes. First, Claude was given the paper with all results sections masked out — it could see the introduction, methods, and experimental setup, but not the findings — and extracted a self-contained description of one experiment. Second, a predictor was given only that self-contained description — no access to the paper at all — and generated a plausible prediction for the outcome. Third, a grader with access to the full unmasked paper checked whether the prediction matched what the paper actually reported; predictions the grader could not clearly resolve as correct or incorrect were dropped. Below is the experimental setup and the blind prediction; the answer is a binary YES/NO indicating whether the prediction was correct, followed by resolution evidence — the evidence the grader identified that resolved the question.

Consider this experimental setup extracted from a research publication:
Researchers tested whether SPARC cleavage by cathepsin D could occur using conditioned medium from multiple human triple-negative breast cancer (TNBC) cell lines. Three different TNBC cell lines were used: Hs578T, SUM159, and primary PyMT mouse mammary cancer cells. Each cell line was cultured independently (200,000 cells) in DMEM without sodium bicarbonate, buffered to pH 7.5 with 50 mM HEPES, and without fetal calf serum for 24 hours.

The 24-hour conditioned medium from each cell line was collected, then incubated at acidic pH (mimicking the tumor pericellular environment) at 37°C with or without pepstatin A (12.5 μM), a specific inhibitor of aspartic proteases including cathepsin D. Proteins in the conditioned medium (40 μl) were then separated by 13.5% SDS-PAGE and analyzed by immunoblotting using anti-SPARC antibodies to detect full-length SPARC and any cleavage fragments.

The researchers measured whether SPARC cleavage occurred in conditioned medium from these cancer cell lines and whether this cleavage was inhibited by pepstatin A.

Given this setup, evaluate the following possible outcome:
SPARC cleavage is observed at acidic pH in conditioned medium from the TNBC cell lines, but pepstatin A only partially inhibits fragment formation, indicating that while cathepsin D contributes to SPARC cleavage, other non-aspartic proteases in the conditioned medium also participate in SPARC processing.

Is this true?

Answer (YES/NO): NO